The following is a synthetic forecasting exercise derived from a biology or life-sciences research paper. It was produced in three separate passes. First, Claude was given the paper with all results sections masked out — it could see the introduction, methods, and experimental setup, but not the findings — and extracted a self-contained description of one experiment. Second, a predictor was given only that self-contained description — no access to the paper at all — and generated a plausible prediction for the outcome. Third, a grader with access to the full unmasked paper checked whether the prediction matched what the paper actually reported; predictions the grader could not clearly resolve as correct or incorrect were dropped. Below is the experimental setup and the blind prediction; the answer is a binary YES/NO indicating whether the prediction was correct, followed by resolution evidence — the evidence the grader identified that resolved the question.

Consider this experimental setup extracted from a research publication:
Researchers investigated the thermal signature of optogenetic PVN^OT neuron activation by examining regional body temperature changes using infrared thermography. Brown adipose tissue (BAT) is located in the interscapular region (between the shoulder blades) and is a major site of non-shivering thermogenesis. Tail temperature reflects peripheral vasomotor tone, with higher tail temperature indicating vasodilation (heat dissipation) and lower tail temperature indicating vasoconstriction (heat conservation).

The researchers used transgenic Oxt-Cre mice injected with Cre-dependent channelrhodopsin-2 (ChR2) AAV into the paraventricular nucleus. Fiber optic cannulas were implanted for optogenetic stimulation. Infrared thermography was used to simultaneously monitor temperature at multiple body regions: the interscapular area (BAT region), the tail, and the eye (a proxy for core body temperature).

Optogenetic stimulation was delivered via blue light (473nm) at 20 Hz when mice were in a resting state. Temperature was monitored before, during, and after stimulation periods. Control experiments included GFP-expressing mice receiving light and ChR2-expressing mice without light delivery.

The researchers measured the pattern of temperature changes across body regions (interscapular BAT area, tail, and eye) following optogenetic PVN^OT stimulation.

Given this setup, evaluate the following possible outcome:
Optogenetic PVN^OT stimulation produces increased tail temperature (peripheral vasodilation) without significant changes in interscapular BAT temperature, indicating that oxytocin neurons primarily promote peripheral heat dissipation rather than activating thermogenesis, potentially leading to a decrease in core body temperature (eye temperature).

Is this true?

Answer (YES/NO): NO